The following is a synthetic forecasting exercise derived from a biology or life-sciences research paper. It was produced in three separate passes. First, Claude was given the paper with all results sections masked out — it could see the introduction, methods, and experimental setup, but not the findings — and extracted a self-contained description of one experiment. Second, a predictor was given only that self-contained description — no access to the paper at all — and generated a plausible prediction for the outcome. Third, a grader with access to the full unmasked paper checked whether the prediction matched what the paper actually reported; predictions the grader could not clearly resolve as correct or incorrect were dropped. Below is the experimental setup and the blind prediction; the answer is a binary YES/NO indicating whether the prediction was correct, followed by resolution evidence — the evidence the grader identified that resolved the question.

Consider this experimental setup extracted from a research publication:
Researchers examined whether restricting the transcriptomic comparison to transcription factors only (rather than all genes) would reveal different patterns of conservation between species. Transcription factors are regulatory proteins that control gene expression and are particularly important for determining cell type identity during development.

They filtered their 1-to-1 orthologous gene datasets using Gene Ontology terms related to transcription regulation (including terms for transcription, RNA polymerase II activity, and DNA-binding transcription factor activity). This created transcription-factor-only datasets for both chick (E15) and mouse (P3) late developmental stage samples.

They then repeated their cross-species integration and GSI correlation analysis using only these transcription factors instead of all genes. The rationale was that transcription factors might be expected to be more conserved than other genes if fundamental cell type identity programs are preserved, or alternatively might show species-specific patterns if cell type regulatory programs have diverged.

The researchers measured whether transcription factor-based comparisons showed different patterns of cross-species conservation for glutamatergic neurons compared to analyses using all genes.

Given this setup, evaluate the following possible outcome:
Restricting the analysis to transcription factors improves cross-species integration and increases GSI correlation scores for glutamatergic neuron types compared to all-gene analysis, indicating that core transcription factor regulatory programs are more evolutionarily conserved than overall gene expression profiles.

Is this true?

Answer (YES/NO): NO